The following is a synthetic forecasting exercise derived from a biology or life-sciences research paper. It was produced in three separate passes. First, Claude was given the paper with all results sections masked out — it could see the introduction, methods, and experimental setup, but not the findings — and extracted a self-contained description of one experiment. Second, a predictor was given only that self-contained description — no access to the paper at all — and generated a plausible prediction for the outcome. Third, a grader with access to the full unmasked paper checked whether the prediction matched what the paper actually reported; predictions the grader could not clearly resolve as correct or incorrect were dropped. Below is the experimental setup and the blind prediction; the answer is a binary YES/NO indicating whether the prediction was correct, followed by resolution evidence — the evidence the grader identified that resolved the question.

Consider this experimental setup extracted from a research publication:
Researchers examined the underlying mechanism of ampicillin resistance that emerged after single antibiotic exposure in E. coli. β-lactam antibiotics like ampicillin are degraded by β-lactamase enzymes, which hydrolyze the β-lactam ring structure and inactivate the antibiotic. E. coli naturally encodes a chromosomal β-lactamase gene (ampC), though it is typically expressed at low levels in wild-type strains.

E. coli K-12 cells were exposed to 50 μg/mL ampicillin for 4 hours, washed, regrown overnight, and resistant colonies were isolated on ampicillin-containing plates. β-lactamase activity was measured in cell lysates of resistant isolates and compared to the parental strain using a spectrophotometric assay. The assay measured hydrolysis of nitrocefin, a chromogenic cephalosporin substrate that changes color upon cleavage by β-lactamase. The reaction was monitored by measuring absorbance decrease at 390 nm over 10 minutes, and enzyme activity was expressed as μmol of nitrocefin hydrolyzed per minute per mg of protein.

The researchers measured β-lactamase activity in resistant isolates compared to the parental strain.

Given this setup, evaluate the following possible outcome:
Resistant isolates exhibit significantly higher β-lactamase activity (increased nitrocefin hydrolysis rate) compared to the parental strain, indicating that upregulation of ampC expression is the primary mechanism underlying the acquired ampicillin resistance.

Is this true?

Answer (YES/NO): NO